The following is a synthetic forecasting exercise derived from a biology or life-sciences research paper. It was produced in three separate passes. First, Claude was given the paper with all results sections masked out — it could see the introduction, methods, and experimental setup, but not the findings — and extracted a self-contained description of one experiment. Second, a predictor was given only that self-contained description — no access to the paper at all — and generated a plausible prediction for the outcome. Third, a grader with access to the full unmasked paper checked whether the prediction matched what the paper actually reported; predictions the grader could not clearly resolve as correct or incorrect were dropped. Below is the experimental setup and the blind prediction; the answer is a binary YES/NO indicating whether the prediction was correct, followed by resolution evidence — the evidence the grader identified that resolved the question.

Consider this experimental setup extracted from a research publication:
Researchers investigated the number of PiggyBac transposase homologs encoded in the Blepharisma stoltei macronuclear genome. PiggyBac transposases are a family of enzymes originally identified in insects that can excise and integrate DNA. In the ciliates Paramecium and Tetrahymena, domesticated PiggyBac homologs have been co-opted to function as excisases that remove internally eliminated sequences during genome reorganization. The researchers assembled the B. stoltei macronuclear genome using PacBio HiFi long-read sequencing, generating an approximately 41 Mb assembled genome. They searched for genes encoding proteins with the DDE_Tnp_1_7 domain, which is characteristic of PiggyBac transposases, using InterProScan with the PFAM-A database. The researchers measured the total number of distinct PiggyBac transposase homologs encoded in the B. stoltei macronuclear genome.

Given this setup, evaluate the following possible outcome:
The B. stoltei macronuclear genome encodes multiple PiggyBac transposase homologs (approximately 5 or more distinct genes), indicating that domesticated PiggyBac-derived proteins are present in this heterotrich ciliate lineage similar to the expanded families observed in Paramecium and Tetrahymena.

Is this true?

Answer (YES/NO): YES